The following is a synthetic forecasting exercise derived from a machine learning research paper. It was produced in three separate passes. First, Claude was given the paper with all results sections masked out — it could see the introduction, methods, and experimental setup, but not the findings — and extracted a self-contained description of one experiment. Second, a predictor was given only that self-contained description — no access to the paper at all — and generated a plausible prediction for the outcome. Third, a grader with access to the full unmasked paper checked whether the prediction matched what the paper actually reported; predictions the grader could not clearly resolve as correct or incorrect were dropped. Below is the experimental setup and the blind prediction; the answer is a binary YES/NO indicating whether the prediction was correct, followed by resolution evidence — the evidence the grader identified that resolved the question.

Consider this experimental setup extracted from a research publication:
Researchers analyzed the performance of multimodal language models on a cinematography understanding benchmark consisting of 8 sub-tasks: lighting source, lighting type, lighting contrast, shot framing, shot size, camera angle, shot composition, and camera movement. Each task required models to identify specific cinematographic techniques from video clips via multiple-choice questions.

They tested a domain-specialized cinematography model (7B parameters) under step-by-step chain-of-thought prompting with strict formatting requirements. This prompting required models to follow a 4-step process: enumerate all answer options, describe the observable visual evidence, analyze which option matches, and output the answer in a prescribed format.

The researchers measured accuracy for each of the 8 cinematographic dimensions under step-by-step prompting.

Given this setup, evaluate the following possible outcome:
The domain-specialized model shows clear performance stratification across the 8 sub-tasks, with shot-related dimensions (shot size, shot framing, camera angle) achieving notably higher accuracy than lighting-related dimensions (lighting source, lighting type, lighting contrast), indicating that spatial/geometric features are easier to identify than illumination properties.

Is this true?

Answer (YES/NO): NO